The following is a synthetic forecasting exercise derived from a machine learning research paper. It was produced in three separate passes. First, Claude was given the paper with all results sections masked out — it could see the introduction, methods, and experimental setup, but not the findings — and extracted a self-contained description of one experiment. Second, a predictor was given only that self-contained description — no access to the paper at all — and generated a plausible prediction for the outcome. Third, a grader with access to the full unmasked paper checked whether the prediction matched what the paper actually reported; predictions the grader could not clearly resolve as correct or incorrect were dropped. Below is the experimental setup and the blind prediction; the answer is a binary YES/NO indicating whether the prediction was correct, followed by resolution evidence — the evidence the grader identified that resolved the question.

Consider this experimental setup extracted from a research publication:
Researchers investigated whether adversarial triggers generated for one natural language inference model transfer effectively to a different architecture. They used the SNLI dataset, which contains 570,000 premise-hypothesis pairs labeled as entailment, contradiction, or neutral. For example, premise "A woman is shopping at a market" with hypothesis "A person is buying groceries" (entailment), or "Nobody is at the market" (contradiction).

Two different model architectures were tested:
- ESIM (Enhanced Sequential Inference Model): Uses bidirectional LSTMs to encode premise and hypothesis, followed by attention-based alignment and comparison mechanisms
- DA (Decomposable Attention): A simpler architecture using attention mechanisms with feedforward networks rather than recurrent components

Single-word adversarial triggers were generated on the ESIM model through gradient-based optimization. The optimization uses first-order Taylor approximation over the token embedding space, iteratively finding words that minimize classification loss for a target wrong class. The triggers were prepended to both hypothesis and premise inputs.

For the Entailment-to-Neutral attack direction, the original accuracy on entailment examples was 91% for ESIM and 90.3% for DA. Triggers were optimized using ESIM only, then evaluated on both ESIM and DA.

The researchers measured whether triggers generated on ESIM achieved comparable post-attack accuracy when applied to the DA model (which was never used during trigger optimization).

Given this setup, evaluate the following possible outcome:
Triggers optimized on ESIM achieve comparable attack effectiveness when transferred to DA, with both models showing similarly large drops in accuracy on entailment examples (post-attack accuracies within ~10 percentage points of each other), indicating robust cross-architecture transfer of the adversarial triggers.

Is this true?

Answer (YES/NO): NO